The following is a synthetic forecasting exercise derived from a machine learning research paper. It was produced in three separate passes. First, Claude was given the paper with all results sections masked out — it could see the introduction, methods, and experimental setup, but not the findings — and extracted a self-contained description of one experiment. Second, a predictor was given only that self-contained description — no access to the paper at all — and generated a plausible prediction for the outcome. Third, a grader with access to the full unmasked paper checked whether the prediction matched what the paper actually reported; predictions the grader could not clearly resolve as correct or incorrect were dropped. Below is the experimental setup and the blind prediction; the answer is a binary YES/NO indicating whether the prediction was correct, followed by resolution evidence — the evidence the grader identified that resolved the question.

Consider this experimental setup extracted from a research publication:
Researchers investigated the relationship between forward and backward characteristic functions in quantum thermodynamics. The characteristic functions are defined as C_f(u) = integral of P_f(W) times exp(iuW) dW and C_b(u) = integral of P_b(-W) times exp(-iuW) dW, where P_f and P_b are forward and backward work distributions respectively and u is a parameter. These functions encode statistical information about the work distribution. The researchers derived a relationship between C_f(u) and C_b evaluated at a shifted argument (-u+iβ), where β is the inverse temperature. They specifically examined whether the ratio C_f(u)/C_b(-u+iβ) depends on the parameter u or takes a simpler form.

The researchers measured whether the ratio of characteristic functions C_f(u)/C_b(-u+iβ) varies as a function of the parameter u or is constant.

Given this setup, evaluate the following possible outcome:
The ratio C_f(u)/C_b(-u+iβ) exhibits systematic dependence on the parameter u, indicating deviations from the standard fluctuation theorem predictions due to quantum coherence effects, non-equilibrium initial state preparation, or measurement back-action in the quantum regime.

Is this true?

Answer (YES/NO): NO